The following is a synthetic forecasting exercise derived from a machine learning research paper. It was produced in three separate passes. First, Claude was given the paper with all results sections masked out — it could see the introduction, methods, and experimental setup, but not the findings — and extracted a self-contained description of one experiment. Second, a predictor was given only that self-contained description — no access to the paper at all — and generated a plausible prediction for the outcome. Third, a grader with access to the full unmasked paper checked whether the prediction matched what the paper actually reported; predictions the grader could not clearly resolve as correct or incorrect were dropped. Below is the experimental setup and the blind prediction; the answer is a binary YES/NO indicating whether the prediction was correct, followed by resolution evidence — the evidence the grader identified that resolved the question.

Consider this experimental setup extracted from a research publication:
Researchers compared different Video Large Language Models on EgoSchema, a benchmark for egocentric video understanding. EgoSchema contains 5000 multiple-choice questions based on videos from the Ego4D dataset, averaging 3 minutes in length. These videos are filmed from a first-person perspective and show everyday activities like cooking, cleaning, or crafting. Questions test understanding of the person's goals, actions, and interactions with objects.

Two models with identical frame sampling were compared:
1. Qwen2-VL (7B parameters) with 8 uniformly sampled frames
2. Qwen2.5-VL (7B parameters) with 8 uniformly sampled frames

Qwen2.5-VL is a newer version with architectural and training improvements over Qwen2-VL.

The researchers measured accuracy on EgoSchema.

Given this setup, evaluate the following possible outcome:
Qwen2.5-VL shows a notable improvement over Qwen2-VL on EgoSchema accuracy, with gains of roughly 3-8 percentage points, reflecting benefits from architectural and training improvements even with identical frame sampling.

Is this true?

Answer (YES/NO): NO